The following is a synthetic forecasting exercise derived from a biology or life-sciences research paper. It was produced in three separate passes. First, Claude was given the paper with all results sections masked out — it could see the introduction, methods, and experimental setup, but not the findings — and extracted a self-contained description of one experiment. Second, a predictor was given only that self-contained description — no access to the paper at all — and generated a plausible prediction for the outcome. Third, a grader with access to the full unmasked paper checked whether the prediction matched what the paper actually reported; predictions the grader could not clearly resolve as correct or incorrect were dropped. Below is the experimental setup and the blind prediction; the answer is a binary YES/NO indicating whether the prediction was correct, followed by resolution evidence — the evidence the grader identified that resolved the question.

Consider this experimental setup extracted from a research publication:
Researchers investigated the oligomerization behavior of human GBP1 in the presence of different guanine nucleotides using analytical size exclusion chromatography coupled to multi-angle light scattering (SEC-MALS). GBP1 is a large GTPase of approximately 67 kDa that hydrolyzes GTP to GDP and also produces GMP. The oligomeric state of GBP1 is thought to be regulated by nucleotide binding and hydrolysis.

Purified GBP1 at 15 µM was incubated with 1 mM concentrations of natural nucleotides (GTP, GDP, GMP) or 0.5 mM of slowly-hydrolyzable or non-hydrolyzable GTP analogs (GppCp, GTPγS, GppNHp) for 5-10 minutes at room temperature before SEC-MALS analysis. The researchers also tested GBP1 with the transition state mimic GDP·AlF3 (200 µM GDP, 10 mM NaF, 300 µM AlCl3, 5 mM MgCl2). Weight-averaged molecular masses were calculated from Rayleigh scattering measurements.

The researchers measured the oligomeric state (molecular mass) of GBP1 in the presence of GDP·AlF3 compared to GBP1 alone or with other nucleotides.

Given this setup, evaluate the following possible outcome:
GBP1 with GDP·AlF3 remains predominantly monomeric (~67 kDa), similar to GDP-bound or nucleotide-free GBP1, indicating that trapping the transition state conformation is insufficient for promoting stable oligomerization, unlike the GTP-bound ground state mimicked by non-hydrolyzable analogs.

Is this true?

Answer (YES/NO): NO